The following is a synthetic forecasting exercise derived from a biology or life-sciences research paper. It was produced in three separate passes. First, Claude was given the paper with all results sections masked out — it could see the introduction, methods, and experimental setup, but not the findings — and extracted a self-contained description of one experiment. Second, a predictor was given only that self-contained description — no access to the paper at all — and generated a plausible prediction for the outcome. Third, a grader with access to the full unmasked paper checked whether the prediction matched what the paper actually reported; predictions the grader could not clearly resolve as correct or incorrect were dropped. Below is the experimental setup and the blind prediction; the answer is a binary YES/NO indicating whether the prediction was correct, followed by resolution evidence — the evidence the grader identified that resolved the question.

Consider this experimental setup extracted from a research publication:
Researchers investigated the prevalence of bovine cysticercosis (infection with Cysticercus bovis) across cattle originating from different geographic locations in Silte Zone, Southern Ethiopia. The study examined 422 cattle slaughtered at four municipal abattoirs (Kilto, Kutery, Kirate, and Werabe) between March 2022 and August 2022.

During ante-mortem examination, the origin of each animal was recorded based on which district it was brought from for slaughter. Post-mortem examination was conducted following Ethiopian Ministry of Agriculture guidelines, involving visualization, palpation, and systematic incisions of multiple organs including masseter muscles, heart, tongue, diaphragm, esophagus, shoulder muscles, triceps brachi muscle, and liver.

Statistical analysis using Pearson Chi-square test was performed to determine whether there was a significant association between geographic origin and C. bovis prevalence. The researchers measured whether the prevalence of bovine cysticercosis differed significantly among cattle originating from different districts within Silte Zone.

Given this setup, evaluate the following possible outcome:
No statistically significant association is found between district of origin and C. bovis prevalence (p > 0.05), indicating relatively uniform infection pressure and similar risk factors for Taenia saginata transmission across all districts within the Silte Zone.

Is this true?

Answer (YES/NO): YES